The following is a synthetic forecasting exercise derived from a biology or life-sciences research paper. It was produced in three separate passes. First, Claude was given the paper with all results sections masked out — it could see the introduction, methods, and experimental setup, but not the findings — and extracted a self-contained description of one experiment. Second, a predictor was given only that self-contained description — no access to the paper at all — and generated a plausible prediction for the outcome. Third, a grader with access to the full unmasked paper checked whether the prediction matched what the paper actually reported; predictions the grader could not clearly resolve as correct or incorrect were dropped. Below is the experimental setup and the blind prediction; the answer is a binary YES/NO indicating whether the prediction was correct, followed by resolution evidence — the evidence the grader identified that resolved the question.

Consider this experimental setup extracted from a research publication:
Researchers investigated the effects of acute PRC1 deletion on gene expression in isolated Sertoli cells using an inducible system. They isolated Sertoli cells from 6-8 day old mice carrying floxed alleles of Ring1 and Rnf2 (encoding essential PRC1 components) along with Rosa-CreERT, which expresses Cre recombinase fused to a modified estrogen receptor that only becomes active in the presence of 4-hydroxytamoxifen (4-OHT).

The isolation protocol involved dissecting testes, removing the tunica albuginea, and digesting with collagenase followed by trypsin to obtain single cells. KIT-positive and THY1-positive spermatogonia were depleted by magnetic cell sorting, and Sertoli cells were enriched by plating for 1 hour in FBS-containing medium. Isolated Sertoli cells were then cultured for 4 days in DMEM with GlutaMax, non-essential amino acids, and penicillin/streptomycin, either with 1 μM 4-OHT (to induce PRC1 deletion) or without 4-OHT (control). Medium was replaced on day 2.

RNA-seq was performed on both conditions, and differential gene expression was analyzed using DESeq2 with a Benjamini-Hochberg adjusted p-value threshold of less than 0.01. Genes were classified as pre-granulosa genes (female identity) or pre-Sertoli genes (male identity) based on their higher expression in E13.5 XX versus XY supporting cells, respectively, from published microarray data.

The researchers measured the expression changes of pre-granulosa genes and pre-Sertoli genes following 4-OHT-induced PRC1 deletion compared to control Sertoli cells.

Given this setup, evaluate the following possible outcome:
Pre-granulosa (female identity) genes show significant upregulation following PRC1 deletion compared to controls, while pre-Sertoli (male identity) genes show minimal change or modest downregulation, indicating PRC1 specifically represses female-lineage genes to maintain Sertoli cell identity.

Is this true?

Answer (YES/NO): NO